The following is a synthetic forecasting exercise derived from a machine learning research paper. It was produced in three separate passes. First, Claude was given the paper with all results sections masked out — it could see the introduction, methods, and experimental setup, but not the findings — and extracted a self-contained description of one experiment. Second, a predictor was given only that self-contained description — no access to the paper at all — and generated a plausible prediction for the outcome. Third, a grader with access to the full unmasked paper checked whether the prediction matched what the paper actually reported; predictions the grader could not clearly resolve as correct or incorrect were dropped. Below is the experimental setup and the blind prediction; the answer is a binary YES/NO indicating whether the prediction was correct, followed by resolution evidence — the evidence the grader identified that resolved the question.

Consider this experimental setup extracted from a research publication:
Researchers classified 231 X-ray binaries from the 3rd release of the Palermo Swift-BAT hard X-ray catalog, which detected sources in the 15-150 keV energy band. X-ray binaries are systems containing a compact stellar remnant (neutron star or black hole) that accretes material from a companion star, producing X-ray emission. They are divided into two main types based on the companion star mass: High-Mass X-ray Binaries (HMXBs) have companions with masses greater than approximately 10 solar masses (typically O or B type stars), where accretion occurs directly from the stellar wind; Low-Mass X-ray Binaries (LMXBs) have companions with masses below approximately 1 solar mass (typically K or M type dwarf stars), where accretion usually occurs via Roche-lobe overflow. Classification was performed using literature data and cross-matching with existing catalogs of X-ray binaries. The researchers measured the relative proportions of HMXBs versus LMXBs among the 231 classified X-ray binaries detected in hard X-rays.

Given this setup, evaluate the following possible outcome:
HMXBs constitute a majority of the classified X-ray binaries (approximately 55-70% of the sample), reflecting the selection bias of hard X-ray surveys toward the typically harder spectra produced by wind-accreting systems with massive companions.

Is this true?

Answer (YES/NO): NO